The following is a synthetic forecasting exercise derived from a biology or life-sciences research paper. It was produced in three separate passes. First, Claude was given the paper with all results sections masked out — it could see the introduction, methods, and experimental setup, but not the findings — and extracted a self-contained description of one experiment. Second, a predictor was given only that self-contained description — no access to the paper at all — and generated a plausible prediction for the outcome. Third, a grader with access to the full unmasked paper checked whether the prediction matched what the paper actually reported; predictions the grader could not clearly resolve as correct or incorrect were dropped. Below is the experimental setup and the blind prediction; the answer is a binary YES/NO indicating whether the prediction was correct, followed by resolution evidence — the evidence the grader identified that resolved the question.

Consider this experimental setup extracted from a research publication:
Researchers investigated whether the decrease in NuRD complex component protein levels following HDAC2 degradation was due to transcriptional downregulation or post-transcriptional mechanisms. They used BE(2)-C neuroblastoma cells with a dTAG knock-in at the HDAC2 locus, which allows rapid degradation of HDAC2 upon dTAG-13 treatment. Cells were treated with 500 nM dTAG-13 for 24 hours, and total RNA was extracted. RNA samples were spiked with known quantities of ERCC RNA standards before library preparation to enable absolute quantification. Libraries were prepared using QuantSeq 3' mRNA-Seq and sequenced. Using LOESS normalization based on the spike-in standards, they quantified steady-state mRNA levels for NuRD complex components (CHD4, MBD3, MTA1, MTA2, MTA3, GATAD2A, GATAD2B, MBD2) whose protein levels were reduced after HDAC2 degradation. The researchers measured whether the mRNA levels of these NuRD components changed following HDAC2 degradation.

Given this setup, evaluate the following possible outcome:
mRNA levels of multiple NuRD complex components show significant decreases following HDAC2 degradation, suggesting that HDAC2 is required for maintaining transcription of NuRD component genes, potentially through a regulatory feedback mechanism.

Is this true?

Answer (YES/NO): NO